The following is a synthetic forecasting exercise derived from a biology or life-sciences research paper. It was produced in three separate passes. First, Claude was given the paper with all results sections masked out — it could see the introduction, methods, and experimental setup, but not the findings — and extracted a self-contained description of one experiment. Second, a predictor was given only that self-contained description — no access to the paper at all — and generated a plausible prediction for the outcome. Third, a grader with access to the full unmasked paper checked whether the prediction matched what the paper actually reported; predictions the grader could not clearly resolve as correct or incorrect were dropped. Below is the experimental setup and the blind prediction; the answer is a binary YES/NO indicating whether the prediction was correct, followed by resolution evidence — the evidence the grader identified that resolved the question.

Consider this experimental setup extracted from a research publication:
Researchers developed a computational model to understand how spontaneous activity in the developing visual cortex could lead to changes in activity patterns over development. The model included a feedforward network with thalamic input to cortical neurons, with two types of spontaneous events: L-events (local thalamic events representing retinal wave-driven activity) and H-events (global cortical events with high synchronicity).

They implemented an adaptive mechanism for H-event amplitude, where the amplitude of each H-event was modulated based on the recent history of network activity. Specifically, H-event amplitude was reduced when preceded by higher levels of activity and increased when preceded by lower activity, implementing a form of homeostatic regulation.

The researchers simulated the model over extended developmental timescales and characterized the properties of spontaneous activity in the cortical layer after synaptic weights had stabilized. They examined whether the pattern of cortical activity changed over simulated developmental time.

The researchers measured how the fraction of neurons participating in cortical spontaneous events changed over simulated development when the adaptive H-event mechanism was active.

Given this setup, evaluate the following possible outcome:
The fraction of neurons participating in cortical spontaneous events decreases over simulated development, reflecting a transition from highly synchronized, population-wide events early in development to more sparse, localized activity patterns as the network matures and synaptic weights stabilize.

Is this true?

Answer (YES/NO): YES